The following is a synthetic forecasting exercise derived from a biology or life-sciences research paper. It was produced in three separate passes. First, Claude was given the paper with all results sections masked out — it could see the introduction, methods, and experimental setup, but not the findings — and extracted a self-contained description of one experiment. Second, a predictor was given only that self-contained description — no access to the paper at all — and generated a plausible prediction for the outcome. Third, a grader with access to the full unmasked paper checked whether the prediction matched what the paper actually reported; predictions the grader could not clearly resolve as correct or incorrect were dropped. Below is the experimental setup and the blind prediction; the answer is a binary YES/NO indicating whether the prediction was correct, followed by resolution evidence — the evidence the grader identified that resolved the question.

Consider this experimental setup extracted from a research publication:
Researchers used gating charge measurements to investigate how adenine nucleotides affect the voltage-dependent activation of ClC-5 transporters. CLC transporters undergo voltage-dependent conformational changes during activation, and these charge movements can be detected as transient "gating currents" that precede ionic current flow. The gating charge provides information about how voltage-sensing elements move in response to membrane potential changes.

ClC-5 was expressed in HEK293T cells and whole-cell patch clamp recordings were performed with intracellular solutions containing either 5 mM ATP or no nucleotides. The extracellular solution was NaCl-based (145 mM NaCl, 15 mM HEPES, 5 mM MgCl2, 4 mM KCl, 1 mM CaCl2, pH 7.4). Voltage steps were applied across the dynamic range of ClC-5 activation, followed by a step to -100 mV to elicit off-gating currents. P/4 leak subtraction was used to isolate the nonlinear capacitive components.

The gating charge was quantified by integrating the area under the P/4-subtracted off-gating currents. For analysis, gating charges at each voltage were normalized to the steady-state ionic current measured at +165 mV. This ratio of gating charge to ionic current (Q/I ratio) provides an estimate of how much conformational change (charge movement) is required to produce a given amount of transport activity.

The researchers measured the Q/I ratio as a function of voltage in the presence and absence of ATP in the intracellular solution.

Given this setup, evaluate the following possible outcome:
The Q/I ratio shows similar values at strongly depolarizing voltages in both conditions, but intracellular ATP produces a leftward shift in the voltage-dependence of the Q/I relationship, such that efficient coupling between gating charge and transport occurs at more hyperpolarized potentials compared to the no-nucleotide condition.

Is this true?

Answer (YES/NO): NO